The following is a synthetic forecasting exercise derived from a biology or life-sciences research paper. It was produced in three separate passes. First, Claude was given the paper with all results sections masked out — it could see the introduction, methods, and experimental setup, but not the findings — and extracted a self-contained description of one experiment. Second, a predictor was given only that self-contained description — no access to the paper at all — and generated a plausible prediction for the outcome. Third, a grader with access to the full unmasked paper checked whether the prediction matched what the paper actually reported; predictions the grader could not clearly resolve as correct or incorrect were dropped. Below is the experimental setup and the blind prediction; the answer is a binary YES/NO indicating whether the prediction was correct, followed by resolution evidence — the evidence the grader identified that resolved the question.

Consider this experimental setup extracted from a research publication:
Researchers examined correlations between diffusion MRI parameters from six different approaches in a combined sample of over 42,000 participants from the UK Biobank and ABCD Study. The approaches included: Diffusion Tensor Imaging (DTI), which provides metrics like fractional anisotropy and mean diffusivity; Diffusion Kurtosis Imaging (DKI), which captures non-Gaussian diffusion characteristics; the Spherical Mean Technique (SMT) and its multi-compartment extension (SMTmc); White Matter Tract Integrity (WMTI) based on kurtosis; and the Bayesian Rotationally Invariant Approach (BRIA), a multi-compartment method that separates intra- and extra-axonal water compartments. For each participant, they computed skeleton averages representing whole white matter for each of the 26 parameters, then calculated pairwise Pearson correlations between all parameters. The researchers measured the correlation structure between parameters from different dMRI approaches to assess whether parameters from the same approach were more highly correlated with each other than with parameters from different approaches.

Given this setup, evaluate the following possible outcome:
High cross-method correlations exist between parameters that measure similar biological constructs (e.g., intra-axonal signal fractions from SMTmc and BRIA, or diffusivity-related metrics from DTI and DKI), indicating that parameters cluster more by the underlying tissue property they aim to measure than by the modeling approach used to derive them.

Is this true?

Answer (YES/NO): NO